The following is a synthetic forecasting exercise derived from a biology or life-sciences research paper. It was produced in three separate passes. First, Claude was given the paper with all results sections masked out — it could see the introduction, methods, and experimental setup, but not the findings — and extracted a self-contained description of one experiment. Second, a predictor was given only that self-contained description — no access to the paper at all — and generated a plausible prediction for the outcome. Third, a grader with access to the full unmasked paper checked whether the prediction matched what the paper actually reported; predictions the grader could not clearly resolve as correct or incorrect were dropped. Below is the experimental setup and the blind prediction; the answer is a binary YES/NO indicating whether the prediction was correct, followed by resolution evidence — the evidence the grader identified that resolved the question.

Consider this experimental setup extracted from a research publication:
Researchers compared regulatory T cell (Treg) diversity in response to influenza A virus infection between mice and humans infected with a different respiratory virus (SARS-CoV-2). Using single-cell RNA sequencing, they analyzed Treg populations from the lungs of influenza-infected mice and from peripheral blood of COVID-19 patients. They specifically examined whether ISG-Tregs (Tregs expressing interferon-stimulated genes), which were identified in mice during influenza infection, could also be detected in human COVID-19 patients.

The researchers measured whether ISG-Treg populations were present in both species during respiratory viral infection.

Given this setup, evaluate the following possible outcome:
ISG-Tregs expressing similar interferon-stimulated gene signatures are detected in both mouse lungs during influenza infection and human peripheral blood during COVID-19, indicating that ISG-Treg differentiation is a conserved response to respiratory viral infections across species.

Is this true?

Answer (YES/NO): YES